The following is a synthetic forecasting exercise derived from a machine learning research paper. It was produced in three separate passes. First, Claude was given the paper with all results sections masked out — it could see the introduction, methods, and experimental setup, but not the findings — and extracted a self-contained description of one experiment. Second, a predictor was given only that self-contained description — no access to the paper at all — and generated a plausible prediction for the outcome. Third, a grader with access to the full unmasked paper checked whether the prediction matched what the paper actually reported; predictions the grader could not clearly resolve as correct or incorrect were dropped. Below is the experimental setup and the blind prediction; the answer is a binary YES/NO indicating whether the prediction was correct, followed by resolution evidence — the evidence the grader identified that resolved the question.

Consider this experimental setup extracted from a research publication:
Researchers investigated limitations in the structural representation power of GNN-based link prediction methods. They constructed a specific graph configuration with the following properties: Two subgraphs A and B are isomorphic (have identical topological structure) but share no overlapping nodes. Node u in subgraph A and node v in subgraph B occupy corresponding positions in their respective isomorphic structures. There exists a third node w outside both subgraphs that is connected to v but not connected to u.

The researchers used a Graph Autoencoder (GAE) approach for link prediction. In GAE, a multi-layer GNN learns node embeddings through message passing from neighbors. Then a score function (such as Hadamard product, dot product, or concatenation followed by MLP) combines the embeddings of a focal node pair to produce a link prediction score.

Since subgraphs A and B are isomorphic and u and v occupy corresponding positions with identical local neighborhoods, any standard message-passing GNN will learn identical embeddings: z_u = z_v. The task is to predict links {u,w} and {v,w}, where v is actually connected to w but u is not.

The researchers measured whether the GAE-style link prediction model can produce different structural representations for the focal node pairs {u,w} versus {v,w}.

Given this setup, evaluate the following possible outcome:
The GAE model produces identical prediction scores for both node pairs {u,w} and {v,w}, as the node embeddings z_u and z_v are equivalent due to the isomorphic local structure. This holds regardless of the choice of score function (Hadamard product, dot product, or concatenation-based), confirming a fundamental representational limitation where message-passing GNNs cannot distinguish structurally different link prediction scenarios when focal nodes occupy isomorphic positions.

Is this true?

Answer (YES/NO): YES